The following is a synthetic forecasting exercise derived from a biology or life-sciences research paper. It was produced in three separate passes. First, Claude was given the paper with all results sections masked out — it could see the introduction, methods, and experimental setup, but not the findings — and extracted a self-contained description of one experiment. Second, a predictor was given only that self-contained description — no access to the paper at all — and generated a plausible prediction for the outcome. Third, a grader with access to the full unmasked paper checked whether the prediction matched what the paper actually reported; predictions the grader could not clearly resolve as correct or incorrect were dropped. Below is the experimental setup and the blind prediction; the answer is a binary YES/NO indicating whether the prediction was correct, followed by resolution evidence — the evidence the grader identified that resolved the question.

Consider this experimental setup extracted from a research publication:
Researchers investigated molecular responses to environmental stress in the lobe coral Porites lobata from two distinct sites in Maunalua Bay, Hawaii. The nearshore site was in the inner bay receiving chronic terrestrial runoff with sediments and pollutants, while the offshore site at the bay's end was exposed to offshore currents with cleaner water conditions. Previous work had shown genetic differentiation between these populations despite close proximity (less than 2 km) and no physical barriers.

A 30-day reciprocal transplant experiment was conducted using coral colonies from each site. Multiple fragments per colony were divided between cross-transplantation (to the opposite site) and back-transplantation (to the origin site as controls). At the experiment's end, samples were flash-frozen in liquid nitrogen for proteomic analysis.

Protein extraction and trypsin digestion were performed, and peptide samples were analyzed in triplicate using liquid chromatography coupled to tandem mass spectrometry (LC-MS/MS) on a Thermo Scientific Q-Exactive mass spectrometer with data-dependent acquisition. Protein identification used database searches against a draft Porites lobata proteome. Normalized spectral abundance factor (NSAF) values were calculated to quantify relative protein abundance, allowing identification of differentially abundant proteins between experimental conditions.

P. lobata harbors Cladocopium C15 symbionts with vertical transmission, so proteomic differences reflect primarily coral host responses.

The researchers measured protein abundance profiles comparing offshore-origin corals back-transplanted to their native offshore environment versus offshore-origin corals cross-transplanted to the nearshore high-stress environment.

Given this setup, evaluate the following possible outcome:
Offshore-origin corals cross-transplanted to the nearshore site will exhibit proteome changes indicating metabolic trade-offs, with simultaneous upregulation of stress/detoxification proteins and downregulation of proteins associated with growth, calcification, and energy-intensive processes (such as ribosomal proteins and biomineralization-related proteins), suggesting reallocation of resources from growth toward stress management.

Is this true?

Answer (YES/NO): NO